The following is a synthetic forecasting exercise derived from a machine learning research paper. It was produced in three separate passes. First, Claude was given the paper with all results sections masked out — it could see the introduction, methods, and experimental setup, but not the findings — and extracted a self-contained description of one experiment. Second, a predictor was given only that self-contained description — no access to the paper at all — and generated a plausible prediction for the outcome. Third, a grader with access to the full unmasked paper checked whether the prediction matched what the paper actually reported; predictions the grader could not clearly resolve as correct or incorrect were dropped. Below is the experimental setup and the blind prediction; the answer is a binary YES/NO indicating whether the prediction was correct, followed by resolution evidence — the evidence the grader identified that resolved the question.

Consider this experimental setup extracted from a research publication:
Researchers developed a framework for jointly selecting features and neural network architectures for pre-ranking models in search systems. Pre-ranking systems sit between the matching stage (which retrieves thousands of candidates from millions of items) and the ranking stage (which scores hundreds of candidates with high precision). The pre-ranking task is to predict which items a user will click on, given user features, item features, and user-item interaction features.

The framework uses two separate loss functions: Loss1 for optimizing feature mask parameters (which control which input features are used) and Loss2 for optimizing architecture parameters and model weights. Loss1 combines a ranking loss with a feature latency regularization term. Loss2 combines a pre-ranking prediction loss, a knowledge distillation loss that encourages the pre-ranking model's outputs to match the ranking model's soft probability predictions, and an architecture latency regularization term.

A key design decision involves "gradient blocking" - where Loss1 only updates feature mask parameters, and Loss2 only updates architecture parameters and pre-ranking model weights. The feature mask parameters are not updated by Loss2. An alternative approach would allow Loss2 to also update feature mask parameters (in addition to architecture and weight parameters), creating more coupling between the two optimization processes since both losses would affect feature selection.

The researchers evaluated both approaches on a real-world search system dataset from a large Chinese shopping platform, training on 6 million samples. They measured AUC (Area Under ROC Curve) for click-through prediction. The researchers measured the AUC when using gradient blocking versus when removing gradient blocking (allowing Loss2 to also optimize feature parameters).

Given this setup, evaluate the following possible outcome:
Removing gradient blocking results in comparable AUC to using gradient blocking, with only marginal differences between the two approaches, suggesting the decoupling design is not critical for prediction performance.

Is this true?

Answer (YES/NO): NO